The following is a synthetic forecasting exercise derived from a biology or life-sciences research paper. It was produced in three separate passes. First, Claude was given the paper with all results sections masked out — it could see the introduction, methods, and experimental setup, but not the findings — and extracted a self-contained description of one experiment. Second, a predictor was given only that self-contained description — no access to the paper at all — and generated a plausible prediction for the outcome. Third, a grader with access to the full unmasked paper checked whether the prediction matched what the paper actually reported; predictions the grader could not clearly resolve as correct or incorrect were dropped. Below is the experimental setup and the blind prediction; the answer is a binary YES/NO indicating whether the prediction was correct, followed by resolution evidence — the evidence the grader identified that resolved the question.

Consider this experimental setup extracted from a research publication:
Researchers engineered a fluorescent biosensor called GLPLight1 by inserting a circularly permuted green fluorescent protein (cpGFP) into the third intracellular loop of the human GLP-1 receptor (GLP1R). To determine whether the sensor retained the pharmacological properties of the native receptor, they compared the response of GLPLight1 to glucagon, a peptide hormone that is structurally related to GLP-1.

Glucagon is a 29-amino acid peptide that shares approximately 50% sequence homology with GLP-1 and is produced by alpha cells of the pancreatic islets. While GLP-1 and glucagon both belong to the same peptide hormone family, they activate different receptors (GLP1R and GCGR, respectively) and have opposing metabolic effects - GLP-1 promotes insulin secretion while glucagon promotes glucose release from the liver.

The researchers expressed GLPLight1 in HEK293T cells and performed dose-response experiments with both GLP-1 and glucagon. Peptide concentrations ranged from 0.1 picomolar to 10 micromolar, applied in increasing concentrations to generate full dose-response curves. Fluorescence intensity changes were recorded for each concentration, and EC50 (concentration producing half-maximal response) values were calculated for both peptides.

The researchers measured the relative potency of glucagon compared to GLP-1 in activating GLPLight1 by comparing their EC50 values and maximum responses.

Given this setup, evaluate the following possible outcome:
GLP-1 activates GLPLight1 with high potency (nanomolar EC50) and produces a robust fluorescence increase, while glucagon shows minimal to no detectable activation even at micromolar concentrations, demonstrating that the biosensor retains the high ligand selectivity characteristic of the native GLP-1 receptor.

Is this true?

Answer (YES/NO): NO